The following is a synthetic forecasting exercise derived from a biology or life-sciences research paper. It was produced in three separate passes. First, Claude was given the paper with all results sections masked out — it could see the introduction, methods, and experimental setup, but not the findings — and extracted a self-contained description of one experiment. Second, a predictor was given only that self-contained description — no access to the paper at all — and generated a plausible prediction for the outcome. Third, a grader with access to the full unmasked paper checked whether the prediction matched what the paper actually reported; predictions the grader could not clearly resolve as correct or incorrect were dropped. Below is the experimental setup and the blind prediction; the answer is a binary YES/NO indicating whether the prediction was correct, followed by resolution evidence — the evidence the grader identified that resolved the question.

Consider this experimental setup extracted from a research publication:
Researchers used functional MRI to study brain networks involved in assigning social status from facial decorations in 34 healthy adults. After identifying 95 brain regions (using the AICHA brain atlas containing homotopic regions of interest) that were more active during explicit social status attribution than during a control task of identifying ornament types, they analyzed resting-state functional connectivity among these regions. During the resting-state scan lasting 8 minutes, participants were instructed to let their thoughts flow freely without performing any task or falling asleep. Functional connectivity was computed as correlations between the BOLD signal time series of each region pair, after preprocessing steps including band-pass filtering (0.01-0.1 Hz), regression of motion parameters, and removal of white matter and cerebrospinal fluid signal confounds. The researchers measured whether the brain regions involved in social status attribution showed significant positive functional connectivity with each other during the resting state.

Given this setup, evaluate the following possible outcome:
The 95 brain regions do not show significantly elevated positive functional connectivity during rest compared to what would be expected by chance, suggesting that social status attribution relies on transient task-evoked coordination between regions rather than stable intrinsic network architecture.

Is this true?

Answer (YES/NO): NO